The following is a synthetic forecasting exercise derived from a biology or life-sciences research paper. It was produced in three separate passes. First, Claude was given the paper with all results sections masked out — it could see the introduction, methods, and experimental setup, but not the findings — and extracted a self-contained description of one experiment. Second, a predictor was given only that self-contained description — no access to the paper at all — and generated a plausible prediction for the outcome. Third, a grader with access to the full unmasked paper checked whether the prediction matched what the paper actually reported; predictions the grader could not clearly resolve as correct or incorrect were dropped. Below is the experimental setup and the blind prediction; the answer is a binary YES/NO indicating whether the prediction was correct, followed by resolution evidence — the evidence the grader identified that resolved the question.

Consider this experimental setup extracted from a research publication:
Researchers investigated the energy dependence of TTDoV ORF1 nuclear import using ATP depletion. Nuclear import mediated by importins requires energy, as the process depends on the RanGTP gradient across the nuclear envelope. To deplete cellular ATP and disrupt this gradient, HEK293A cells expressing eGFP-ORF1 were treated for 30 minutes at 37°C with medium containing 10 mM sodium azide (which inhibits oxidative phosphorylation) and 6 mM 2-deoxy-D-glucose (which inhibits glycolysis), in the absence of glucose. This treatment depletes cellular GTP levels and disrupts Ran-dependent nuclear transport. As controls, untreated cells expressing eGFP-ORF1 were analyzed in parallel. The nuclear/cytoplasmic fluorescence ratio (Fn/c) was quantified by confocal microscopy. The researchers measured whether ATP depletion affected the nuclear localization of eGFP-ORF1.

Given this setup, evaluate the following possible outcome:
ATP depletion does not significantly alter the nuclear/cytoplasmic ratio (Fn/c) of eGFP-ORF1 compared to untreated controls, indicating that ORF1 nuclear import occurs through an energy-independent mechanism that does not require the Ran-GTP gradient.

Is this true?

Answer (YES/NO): NO